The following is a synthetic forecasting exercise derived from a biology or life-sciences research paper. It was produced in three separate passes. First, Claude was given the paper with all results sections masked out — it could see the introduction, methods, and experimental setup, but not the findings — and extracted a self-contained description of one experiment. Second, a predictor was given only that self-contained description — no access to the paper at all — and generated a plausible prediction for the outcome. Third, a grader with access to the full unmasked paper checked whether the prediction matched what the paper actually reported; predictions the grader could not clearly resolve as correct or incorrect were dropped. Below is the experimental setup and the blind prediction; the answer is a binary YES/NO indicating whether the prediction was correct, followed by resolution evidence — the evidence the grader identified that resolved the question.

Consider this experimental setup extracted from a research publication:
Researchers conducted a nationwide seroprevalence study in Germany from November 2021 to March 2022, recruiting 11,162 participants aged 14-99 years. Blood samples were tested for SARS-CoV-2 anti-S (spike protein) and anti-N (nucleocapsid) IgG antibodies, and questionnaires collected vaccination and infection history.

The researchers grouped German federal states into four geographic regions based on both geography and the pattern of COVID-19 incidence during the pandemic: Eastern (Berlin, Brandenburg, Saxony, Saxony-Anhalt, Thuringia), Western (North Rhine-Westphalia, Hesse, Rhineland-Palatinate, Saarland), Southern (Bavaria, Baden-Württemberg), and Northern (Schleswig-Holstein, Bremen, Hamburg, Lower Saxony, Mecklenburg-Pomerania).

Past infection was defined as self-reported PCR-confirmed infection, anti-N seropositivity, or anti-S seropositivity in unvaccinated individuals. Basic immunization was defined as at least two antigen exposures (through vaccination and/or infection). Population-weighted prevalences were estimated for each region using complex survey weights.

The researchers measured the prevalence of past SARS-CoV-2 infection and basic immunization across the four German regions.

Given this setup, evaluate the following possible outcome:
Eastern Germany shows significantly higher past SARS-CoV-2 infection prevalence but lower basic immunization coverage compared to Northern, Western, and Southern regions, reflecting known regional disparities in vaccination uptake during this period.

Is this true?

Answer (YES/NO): YES